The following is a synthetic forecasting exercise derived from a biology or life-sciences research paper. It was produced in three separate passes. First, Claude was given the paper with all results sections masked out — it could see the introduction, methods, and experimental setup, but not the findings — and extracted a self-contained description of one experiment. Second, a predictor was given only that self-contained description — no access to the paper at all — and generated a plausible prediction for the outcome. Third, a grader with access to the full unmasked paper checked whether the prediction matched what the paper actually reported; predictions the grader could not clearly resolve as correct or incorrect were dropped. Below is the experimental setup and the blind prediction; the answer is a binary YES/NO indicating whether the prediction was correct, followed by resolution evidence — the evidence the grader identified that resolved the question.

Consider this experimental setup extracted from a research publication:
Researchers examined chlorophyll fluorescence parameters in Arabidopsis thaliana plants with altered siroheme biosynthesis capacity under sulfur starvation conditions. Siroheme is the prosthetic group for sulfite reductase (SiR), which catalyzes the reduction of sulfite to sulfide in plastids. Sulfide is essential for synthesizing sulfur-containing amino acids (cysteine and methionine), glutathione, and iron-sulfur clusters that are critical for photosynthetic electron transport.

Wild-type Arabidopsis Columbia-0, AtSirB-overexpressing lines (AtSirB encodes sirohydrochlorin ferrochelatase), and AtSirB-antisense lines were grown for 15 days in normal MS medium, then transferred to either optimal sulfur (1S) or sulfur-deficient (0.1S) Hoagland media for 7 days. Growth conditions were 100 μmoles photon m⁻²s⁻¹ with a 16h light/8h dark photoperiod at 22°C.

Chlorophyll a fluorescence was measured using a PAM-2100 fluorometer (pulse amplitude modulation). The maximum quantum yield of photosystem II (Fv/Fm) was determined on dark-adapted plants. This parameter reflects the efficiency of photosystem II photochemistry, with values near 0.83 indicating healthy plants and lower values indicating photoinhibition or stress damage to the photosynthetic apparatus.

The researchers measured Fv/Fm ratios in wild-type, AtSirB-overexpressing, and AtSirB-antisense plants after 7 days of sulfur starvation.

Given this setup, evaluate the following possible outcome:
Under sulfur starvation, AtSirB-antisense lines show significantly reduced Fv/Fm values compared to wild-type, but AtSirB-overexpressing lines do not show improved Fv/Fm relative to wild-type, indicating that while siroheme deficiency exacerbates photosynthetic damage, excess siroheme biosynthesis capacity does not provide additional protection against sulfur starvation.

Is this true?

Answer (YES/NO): NO